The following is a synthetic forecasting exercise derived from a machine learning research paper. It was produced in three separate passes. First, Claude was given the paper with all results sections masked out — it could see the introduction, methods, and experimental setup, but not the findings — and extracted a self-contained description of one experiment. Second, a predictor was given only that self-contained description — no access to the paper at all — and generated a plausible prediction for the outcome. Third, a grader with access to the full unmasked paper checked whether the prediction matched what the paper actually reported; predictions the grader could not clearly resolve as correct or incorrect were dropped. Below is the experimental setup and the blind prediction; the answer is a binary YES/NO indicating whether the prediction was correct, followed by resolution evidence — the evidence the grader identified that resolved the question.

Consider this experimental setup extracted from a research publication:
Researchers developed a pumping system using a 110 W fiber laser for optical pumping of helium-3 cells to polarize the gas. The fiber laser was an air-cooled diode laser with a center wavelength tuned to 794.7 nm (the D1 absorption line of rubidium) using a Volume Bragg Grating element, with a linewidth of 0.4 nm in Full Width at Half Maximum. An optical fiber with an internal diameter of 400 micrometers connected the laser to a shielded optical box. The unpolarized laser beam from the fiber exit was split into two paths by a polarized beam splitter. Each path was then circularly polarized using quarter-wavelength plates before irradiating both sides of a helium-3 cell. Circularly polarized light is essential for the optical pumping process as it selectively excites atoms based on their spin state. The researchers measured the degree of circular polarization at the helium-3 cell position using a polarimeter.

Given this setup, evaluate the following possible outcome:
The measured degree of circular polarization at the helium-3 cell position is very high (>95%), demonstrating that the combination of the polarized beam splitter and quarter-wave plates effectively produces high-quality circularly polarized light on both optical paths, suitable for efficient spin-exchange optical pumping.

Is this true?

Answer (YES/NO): YES